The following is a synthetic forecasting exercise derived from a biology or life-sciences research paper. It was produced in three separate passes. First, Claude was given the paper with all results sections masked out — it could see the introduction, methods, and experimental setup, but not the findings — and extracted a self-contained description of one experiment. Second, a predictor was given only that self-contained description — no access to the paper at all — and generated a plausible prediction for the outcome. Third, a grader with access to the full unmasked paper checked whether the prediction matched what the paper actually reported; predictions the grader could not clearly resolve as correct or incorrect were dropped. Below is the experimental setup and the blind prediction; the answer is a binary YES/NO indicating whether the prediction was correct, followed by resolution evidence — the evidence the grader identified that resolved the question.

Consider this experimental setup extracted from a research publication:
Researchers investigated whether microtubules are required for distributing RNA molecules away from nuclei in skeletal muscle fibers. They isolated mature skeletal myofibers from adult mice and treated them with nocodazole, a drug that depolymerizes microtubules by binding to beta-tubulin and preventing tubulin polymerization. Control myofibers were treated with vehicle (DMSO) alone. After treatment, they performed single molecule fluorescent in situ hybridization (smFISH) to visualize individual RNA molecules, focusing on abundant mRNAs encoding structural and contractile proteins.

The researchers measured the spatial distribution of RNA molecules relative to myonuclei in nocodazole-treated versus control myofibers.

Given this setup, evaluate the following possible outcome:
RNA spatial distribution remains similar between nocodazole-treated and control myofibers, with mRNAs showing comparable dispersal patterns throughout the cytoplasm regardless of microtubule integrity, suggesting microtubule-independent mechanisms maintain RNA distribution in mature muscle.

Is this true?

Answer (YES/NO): NO